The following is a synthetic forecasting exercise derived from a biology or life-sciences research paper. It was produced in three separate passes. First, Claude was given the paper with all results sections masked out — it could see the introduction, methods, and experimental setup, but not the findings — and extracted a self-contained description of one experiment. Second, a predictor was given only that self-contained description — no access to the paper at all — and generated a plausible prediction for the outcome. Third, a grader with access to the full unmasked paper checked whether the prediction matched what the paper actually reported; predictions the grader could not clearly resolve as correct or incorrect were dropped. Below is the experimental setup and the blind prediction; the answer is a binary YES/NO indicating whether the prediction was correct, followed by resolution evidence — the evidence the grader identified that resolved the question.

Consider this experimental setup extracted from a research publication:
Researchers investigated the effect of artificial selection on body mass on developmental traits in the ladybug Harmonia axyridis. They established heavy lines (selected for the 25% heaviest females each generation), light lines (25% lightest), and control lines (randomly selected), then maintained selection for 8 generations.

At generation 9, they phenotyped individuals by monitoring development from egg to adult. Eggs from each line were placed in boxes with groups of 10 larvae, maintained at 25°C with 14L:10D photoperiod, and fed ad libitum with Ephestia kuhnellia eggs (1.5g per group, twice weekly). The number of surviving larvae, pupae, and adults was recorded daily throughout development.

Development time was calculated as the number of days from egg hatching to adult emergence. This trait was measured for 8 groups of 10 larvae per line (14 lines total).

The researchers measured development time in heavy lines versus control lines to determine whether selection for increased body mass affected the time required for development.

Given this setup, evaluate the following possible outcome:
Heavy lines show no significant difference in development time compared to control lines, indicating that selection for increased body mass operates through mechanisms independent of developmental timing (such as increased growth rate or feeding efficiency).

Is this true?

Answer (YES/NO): YES